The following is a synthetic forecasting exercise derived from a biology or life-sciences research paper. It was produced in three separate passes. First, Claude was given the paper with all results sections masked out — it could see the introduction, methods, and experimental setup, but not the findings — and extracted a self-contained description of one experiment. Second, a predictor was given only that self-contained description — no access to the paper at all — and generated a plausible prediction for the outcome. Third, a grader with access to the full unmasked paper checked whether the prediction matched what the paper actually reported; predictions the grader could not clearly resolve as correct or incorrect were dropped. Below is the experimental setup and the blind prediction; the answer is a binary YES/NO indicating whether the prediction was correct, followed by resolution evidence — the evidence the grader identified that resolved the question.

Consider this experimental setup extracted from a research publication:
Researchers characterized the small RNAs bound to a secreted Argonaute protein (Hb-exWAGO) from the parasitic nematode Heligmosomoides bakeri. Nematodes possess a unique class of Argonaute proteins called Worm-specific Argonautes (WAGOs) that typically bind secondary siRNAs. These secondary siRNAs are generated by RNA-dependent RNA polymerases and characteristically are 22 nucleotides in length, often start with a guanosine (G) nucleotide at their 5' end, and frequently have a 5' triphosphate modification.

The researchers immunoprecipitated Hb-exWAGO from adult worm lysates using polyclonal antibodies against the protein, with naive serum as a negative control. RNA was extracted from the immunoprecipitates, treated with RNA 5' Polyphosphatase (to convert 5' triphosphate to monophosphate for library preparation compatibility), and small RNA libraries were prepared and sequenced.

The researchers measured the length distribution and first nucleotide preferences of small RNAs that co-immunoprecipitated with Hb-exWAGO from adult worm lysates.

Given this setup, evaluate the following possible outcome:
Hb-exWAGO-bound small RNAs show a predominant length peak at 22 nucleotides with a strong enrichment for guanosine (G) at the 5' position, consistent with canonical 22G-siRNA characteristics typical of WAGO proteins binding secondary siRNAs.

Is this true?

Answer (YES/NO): YES